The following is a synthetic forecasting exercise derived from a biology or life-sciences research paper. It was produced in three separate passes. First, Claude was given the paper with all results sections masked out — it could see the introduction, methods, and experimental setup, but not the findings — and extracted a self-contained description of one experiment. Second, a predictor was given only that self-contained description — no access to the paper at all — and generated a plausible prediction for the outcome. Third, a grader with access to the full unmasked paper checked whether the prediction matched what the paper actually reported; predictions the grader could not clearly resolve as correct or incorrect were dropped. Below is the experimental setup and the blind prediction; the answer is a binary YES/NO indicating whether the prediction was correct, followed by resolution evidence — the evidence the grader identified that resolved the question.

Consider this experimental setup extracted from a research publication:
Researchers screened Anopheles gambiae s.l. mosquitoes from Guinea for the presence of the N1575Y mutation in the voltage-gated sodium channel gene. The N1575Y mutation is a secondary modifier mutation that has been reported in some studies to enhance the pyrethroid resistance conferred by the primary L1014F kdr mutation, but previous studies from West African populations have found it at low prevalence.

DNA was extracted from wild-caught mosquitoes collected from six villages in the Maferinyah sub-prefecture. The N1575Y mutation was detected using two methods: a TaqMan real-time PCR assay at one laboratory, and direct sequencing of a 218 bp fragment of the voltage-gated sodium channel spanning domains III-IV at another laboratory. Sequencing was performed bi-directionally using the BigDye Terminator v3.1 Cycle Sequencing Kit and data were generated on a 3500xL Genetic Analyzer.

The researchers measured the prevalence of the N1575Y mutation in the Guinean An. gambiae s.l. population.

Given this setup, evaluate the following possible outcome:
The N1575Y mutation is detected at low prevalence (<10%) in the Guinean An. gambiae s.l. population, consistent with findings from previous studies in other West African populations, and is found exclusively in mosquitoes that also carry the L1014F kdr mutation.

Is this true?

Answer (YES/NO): NO